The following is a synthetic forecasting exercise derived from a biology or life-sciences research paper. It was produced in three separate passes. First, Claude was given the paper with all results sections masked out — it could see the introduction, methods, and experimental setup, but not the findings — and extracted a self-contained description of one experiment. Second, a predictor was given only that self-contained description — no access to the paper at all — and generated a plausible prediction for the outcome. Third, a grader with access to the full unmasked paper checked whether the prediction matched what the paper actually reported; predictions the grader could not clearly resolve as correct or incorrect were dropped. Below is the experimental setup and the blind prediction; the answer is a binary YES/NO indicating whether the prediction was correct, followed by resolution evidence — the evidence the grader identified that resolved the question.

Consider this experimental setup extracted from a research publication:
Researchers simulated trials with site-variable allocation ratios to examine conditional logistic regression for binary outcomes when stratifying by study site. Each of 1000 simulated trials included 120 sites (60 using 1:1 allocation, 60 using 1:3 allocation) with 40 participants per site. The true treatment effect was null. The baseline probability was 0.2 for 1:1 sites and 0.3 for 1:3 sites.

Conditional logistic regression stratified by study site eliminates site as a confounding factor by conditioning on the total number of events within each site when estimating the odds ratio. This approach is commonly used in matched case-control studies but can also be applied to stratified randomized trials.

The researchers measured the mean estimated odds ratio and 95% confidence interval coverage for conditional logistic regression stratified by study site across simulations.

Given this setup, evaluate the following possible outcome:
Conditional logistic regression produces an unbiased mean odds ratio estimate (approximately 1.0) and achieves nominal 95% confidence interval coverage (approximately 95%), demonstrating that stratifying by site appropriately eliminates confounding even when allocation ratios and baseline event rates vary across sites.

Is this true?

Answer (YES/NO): YES